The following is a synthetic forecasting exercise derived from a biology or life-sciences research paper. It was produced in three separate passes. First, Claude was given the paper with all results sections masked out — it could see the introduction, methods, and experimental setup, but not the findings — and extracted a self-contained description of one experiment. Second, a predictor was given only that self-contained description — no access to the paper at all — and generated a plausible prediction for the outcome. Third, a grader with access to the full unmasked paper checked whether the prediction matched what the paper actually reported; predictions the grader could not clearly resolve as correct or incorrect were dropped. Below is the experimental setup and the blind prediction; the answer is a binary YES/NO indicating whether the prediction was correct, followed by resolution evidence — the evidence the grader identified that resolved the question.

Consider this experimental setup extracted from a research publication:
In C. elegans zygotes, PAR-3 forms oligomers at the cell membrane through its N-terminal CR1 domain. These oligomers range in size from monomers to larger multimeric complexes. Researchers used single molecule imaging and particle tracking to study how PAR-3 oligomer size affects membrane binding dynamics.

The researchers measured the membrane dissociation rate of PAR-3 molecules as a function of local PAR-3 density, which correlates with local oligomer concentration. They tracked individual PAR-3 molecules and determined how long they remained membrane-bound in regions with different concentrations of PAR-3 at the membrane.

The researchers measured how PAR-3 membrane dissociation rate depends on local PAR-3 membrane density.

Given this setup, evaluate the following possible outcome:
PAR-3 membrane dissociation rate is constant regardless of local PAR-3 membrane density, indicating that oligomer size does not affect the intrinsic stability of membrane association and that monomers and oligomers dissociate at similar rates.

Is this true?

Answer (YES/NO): NO